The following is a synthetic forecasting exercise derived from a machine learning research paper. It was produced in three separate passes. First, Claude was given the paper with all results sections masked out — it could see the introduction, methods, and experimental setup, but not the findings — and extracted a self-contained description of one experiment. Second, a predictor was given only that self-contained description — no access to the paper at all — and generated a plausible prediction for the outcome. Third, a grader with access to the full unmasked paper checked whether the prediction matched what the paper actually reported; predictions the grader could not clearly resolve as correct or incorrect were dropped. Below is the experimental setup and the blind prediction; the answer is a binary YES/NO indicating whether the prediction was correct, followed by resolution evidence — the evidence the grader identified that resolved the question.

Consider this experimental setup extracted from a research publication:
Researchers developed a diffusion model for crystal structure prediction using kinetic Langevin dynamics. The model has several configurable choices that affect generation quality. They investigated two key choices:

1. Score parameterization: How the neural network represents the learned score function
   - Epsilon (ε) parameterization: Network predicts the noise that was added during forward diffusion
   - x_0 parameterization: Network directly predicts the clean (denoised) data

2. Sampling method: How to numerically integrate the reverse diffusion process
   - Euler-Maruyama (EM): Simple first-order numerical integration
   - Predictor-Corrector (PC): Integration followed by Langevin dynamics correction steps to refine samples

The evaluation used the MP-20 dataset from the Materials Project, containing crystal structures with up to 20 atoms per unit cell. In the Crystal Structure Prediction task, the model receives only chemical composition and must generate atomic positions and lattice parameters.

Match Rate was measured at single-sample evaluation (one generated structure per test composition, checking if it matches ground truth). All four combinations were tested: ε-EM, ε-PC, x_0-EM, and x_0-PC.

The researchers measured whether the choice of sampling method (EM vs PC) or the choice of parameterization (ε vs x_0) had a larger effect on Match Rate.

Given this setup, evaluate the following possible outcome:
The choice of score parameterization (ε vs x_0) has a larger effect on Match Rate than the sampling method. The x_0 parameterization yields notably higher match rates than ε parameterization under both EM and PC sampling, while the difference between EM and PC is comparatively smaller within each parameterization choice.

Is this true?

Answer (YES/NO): NO